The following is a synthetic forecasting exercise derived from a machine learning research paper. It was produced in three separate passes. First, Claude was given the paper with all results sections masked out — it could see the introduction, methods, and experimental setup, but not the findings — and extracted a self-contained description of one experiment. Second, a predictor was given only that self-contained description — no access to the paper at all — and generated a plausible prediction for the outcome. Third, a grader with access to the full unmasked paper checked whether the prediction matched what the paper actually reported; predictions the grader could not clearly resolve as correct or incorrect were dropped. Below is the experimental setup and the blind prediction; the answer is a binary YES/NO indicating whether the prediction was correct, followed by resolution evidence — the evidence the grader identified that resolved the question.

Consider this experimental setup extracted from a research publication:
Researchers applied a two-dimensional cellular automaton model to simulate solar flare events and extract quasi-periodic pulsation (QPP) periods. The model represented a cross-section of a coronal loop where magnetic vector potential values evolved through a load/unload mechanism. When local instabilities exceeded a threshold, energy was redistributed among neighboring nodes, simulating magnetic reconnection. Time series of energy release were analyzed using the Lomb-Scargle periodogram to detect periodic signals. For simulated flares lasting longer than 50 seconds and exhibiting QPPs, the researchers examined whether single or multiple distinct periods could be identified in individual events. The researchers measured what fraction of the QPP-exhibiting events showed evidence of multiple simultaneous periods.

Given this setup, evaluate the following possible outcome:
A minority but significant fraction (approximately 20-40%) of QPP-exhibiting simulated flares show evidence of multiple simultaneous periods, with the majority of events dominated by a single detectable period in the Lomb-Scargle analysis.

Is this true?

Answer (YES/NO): NO